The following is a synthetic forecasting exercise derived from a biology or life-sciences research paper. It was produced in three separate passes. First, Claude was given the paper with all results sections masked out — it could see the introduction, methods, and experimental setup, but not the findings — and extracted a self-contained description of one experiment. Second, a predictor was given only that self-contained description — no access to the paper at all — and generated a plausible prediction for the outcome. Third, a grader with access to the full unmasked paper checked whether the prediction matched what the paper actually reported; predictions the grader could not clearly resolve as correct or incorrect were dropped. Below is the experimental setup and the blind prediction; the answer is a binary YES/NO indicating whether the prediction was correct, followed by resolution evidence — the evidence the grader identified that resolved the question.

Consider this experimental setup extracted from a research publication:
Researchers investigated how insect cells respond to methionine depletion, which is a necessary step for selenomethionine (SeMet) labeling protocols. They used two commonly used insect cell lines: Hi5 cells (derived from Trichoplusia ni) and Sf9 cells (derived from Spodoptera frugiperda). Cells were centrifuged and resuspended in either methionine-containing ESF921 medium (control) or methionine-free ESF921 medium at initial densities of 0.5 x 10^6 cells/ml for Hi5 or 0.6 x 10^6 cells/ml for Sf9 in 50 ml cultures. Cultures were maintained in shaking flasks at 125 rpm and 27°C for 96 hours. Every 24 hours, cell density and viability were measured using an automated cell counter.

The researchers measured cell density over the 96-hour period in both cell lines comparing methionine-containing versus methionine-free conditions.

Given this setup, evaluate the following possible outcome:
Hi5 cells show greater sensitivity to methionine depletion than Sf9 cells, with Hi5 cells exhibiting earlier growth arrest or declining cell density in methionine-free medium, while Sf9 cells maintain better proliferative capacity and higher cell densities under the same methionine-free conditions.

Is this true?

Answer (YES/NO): YES